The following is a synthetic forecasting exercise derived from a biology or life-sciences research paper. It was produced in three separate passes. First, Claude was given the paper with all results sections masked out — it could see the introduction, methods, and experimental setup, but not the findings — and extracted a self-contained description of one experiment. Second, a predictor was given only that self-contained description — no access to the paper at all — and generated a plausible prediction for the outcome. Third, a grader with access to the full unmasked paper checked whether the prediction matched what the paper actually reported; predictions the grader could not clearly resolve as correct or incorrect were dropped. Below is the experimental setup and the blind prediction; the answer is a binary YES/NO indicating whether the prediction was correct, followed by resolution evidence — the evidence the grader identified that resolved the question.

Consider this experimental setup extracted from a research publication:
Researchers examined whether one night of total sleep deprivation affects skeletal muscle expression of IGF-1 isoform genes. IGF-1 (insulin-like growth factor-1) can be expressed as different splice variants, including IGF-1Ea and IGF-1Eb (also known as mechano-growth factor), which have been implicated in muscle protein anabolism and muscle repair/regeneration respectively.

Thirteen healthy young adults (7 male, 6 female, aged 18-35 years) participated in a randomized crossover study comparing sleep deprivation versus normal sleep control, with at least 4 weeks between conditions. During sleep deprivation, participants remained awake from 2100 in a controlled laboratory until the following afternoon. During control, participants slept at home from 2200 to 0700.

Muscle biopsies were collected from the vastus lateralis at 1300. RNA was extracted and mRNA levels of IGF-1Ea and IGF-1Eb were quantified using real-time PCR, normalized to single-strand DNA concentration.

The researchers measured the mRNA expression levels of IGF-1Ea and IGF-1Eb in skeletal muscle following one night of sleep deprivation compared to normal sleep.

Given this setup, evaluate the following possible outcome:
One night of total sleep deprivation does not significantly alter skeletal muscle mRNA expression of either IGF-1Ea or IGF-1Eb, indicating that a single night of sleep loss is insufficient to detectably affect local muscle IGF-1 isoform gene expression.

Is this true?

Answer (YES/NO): YES